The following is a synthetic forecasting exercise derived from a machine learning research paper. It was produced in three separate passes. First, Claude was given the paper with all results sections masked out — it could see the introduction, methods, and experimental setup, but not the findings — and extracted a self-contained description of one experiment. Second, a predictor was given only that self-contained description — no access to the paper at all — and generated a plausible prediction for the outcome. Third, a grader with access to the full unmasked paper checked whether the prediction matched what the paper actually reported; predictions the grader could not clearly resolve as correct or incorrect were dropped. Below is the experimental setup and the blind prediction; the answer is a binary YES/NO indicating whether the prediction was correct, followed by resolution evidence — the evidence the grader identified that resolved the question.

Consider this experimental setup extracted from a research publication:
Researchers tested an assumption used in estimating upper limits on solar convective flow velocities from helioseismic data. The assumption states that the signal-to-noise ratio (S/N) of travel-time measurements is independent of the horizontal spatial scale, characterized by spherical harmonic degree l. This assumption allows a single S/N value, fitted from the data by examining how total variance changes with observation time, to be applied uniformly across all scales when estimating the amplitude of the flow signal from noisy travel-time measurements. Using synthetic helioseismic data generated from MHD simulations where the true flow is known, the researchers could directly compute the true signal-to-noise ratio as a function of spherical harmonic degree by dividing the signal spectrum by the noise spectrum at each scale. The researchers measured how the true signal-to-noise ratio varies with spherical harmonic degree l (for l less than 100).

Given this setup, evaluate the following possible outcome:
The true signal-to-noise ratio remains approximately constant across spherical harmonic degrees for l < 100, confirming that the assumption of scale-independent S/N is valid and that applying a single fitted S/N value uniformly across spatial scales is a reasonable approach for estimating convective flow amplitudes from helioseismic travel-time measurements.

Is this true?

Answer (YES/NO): NO